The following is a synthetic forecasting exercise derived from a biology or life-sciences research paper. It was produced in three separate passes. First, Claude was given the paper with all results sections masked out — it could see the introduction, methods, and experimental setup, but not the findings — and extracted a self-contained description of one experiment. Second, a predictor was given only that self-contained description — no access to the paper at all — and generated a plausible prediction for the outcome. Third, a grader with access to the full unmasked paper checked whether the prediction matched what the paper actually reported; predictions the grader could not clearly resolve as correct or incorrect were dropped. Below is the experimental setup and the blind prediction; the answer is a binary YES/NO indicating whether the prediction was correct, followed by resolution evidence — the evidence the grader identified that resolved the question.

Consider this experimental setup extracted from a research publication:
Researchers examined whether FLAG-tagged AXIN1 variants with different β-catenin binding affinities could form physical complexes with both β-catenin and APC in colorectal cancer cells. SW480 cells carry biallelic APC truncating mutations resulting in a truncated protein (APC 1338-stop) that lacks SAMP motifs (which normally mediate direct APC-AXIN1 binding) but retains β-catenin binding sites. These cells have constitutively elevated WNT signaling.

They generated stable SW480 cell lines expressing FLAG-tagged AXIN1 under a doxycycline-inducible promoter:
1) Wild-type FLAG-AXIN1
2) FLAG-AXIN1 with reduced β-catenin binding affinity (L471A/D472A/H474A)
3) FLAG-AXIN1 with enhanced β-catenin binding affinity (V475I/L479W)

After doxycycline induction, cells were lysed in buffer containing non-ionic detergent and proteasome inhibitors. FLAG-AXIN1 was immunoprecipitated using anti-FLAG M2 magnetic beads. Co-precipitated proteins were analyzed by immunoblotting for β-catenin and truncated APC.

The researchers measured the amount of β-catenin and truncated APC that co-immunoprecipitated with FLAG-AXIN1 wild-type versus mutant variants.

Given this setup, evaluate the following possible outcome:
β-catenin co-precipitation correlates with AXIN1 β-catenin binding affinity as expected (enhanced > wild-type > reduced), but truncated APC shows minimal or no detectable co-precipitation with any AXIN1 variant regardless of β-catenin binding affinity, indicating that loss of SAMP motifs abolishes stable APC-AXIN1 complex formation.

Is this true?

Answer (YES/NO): NO